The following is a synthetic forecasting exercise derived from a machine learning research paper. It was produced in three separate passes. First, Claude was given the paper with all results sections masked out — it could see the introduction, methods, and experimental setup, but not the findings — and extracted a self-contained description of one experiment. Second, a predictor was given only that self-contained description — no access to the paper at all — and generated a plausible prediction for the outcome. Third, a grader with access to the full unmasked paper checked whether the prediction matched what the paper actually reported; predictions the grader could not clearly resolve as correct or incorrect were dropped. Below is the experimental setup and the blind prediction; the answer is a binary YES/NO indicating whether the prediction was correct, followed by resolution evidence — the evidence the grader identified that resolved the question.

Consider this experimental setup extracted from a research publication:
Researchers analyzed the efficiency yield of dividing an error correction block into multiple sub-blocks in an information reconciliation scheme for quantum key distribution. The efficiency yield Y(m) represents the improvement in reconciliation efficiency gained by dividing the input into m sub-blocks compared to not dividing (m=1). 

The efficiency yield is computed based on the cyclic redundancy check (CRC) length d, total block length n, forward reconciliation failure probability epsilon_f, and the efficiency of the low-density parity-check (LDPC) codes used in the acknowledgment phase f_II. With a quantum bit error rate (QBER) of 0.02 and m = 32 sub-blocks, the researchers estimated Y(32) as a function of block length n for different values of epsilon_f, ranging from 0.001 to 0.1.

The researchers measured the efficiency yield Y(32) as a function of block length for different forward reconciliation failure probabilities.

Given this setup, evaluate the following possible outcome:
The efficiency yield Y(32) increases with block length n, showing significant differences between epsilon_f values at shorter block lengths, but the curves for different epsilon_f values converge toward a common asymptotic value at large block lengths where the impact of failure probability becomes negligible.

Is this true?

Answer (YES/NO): NO